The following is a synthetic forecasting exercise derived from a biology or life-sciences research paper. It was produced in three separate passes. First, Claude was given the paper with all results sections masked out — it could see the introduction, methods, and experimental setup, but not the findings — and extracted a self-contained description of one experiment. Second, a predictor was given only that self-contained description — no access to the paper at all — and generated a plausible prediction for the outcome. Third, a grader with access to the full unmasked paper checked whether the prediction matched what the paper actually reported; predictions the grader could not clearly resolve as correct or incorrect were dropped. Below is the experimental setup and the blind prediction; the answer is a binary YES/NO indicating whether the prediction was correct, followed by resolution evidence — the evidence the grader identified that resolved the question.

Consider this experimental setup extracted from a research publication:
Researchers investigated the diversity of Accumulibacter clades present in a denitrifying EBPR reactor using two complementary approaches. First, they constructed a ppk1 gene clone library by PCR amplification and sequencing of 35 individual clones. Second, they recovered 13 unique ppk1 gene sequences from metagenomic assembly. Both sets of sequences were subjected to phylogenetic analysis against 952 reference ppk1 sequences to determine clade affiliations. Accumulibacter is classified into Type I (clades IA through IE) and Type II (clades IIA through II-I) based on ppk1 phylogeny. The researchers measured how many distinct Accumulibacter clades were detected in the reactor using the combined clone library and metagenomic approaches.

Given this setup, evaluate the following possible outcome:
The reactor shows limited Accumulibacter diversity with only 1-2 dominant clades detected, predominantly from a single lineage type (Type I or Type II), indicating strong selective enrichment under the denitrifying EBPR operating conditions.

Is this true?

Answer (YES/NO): NO